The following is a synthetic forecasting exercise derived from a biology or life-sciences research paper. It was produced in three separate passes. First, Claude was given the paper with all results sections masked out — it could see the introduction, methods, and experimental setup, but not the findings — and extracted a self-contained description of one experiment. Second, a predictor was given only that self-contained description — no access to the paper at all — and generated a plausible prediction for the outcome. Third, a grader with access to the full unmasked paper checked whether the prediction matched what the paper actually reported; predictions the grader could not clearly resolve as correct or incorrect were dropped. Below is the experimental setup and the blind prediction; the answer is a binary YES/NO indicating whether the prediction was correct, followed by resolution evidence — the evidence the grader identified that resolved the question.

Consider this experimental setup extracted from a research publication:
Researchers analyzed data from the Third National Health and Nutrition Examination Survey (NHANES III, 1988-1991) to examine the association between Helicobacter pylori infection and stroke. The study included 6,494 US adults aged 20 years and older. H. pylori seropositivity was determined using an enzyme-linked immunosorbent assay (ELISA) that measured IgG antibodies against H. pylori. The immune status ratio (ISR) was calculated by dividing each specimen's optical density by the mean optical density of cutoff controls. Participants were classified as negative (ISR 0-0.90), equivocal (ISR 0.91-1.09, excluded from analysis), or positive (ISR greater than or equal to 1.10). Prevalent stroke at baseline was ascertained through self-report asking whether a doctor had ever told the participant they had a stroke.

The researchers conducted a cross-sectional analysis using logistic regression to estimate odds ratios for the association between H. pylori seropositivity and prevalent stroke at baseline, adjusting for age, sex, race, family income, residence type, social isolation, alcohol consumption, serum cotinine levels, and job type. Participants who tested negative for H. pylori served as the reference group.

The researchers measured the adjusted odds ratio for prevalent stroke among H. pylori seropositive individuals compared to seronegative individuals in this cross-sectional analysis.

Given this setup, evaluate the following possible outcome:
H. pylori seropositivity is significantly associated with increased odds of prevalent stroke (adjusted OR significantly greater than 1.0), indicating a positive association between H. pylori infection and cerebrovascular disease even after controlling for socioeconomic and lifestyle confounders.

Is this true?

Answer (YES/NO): YES